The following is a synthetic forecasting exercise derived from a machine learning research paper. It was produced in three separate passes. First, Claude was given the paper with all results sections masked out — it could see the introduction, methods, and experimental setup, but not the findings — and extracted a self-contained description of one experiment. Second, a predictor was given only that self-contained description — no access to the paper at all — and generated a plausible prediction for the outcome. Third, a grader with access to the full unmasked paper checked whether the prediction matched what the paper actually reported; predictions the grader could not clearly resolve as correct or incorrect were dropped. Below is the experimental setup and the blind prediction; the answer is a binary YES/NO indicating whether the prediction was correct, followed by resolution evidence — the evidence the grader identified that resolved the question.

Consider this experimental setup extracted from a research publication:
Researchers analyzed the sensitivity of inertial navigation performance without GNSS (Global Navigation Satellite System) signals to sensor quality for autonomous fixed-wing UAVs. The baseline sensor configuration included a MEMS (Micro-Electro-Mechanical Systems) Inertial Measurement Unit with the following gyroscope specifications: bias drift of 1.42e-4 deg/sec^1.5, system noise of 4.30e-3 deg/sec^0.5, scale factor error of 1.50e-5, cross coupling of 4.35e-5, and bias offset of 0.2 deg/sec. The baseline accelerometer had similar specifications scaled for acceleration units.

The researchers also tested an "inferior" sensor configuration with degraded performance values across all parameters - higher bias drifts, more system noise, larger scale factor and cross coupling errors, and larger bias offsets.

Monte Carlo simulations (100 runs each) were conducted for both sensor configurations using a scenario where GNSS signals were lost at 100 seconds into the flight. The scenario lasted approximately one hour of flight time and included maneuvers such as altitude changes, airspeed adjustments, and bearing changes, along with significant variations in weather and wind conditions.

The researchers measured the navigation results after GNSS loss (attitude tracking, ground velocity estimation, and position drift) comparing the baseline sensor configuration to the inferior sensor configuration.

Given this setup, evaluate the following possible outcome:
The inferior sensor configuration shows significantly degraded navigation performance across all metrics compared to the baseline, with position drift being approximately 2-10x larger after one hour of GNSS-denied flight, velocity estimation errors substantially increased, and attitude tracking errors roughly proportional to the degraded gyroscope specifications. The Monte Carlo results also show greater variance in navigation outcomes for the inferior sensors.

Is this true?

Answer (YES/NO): NO